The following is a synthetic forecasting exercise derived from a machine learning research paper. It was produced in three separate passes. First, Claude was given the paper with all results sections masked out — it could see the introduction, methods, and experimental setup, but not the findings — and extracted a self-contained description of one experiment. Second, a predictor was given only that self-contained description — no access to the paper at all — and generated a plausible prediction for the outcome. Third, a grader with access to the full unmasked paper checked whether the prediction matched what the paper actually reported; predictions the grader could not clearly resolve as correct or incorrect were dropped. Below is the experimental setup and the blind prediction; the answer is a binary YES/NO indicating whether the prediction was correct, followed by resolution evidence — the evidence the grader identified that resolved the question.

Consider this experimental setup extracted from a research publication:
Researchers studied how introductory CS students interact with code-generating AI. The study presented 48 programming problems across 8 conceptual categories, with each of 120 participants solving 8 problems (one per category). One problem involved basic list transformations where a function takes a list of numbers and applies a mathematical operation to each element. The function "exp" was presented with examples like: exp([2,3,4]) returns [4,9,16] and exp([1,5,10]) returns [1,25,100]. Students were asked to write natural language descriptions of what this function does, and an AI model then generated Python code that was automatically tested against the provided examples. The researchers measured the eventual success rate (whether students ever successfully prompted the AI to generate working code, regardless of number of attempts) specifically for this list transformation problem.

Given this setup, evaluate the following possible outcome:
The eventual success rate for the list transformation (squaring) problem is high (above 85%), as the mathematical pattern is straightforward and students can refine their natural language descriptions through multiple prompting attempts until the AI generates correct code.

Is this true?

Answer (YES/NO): NO